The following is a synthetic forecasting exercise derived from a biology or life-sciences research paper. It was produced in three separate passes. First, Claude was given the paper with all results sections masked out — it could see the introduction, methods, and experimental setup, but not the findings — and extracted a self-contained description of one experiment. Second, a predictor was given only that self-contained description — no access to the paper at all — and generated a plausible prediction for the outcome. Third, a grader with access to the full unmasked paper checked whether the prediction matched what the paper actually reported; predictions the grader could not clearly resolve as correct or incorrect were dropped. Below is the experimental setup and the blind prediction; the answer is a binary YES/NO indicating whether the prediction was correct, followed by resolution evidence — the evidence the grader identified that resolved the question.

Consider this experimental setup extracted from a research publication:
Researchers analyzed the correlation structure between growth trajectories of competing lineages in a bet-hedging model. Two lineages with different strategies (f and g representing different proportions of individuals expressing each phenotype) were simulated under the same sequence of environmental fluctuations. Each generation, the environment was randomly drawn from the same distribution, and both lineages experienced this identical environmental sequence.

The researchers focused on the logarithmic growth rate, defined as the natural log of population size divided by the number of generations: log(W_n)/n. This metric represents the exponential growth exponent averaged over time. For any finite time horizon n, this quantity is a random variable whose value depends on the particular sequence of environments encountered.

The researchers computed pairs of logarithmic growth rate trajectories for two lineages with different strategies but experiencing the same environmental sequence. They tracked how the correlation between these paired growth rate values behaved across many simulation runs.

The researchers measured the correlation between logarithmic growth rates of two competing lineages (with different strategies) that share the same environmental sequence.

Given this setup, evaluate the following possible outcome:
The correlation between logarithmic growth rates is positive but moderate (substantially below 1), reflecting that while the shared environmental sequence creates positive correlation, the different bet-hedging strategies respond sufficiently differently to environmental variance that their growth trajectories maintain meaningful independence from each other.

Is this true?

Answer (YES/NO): NO